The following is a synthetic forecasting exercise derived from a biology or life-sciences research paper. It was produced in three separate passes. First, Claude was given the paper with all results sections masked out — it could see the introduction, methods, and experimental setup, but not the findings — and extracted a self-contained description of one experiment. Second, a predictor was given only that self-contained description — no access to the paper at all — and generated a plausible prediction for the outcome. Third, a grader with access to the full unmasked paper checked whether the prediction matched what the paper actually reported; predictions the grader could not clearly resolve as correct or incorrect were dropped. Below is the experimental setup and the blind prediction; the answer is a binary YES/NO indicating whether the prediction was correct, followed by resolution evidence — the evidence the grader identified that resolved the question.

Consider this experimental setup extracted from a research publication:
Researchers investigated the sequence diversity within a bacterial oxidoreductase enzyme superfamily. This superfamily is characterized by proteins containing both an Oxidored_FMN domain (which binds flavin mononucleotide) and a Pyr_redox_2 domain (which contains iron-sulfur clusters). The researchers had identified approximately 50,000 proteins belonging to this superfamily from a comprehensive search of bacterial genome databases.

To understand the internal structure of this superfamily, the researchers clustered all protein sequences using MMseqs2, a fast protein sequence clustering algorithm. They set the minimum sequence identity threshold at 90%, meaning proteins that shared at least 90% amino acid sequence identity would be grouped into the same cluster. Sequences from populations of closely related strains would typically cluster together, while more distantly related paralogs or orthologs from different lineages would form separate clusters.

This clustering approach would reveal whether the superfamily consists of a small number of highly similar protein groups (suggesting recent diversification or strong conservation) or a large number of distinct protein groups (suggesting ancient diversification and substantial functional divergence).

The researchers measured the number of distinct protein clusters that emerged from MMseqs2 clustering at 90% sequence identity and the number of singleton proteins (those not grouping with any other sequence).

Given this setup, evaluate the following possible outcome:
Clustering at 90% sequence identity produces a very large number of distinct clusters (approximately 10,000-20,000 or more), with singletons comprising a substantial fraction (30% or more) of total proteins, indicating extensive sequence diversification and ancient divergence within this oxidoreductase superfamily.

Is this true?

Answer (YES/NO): NO